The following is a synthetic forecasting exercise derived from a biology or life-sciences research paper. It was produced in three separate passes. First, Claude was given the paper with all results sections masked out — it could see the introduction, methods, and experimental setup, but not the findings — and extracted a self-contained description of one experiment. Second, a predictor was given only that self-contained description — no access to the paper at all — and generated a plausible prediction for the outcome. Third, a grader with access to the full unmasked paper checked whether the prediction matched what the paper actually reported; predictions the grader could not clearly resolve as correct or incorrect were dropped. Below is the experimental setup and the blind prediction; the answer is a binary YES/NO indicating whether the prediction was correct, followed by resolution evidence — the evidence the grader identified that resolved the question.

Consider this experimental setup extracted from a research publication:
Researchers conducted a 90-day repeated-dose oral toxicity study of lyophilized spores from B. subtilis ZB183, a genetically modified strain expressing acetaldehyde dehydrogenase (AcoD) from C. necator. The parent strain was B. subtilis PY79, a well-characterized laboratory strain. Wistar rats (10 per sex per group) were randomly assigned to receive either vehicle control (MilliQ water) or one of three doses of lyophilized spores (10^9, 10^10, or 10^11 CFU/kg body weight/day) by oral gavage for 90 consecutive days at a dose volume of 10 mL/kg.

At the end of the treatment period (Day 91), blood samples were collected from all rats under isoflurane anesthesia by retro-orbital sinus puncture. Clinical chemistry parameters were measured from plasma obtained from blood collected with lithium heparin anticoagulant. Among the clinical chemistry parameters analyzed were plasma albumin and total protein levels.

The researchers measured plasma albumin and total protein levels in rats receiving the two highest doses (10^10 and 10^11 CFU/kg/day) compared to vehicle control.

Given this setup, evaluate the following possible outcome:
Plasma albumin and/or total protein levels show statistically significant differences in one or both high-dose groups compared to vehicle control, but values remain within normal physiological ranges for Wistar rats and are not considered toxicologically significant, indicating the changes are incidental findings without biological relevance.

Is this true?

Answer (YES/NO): NO